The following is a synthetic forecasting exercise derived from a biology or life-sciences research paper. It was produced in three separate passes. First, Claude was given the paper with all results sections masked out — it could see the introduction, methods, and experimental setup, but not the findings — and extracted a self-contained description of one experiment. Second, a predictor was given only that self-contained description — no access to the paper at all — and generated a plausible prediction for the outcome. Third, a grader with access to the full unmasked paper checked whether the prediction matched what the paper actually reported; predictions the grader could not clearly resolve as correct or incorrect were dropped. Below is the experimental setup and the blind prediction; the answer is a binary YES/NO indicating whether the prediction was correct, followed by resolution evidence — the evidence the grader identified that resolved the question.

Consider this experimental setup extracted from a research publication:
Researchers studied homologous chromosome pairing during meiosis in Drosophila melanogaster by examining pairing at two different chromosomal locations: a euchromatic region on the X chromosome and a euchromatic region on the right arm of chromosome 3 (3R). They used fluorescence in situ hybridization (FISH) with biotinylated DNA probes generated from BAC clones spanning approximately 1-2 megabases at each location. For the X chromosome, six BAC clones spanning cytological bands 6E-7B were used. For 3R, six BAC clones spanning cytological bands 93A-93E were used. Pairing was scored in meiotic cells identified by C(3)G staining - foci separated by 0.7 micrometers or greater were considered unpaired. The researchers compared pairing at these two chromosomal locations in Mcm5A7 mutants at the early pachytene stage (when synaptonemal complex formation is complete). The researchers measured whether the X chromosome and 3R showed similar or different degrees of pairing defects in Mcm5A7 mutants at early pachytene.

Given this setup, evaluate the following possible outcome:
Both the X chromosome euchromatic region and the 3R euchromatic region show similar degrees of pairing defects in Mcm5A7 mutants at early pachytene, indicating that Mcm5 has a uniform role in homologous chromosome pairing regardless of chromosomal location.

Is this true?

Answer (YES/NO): NO